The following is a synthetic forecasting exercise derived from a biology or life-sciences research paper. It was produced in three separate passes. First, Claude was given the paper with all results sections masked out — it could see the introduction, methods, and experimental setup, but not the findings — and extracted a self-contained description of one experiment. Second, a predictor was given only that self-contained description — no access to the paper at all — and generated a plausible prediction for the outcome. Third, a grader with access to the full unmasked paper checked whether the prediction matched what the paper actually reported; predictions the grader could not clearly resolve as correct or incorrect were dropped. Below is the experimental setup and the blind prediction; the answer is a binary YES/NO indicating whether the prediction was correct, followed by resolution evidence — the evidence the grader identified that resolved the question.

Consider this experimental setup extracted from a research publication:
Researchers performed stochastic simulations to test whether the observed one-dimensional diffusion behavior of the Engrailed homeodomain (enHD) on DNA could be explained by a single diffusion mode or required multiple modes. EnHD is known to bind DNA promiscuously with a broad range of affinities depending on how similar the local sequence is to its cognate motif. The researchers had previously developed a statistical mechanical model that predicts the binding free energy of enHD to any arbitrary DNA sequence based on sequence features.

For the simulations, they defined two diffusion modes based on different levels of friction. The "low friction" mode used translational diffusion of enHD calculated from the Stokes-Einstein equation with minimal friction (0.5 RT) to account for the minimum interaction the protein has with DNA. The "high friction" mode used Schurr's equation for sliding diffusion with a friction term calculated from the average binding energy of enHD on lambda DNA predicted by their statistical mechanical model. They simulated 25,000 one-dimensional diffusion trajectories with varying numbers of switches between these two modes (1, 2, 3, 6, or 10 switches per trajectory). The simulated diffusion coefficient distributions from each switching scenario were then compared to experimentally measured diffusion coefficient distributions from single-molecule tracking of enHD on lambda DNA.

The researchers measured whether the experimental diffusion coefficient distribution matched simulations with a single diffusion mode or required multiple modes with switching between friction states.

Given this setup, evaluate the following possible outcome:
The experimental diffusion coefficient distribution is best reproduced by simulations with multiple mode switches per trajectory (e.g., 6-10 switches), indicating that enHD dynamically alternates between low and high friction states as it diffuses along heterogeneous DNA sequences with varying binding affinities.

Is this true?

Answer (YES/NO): YES